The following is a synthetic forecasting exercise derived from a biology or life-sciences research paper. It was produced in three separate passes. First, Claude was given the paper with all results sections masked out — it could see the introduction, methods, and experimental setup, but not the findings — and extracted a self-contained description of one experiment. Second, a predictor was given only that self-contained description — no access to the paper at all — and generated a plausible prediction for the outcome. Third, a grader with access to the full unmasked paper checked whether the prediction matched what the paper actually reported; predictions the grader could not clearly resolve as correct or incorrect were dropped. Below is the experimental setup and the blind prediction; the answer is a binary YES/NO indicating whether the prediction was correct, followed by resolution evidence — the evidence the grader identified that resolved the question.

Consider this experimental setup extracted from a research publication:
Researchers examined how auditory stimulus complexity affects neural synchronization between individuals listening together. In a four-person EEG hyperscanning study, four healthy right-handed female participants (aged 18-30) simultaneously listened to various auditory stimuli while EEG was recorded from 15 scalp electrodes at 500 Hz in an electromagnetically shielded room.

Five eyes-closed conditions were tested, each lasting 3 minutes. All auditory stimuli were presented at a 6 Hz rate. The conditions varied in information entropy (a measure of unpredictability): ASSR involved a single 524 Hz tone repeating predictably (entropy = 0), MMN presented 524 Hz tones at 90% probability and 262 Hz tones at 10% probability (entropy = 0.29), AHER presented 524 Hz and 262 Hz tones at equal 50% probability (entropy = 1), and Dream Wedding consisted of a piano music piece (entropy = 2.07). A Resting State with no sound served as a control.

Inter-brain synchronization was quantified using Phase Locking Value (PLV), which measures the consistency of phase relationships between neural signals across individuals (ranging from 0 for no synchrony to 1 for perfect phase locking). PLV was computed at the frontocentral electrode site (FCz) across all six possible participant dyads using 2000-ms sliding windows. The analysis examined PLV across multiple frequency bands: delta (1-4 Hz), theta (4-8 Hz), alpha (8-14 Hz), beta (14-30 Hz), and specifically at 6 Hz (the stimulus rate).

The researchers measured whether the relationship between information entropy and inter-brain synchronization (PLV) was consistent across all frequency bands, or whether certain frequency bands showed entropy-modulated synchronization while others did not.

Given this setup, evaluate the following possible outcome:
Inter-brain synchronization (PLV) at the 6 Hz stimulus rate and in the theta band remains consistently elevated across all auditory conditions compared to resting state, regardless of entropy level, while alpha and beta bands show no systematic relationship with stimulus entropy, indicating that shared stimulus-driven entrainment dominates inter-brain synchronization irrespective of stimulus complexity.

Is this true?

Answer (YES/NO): NO